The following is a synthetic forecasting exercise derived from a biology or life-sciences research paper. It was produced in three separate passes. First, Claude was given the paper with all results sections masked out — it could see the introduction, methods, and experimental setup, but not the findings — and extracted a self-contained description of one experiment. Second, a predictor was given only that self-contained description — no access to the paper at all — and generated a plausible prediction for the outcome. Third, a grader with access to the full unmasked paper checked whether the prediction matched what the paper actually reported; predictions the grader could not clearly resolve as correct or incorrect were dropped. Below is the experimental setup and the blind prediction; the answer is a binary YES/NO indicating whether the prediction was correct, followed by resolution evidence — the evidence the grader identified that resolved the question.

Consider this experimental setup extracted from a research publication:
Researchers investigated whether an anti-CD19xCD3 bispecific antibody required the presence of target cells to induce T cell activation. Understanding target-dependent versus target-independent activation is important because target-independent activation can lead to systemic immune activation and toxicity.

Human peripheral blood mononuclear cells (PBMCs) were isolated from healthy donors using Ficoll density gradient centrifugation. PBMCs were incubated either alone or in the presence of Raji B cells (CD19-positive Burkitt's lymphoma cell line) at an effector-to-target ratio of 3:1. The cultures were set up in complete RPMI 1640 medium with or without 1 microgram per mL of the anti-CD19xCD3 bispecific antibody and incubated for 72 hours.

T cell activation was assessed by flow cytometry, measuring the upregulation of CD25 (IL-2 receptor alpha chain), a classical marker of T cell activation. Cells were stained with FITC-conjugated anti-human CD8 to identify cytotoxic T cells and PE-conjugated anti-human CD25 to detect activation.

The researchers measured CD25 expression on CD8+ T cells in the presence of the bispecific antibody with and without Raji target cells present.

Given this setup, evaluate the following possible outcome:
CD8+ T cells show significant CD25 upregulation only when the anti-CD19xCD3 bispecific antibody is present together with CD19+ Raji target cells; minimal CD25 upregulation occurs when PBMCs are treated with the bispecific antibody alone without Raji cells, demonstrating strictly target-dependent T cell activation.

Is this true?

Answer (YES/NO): YES